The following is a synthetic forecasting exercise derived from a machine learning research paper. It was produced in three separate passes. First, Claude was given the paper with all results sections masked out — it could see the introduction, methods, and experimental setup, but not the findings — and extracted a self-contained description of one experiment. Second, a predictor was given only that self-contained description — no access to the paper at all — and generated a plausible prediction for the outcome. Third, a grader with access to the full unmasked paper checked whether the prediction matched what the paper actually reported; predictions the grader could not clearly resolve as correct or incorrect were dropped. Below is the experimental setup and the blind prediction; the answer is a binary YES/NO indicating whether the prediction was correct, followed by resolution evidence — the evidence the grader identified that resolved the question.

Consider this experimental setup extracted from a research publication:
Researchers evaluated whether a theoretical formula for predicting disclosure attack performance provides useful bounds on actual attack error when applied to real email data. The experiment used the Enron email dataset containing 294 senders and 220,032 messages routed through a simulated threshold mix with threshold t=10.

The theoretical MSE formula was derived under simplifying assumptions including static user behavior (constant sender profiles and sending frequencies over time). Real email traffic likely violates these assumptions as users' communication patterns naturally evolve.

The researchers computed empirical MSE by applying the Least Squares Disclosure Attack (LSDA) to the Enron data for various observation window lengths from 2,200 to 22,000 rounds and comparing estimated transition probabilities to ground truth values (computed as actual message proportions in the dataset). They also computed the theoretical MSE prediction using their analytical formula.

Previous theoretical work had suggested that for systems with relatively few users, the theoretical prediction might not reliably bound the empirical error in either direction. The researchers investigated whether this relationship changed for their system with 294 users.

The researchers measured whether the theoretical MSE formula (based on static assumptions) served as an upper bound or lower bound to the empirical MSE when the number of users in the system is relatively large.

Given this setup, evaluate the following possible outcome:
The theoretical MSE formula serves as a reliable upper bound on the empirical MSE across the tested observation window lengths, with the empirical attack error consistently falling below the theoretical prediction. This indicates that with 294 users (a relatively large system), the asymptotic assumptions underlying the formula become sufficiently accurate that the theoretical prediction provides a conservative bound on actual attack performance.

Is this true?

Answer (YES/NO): YES